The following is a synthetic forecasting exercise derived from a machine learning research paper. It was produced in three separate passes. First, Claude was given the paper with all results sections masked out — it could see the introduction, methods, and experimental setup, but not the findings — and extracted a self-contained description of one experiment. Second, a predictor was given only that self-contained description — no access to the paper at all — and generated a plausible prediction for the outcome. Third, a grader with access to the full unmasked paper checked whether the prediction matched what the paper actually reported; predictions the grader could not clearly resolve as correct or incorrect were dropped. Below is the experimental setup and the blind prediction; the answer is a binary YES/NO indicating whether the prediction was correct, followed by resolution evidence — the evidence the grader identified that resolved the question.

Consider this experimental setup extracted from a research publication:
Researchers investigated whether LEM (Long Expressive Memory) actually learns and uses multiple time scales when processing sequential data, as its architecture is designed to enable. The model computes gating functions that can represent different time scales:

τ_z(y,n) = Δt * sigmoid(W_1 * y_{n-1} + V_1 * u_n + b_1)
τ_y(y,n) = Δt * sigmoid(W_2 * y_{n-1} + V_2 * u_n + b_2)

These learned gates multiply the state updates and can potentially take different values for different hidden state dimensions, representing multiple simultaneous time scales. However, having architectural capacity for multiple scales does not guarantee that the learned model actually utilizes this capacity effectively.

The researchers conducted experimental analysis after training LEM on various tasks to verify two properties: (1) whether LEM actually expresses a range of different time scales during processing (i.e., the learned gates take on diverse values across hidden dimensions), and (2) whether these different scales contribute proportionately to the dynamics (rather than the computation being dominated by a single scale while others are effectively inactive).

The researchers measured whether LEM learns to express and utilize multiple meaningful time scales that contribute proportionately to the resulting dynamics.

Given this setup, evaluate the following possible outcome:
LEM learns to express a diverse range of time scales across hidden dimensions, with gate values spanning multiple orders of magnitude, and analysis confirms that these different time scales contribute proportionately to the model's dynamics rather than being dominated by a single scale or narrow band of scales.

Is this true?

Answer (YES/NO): YES